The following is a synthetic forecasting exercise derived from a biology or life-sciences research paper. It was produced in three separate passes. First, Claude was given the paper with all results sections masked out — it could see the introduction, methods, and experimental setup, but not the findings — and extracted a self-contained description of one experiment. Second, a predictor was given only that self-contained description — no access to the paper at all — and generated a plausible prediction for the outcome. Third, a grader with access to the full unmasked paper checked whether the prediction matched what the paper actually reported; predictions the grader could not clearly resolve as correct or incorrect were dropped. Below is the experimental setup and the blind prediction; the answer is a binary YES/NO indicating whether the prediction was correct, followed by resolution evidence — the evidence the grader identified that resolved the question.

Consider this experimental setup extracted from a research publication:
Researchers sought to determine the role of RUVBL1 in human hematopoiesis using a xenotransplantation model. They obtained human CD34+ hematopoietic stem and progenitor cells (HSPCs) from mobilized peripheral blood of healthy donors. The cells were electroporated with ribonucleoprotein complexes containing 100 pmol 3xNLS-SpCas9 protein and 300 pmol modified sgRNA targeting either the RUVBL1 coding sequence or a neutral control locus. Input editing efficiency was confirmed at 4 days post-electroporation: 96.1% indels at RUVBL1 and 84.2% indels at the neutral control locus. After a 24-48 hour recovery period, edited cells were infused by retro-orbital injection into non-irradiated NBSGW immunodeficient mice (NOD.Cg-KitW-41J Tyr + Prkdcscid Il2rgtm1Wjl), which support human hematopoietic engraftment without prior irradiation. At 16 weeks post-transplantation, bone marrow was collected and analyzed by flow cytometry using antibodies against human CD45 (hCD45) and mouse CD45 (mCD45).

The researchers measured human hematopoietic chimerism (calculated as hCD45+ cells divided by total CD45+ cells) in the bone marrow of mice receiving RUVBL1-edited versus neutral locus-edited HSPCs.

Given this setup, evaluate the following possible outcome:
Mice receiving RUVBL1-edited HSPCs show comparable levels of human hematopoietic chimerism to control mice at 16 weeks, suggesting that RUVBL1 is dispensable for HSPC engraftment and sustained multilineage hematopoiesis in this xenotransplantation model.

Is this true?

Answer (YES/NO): NO